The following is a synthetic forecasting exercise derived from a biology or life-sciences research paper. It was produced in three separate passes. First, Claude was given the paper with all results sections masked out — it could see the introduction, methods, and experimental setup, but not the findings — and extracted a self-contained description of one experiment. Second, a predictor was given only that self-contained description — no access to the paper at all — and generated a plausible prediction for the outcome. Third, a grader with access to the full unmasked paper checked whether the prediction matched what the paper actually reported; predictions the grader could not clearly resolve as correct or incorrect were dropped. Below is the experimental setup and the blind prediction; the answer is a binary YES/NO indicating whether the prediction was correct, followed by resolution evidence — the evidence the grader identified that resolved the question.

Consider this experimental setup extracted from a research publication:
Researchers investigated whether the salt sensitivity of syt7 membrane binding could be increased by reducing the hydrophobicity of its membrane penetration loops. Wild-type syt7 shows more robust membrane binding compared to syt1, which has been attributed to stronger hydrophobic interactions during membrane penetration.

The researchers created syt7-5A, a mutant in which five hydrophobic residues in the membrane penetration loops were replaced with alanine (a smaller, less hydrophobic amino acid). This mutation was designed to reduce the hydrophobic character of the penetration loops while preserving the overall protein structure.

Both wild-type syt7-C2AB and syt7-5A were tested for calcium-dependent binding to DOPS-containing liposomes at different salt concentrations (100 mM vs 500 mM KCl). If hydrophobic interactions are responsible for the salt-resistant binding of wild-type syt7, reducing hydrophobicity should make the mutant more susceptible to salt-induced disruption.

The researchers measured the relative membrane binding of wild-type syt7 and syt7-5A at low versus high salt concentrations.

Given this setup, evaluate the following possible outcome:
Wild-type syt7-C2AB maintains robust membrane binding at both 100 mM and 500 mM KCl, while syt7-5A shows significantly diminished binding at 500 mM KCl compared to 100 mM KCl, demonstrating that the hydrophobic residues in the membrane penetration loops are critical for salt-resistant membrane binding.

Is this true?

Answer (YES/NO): YES